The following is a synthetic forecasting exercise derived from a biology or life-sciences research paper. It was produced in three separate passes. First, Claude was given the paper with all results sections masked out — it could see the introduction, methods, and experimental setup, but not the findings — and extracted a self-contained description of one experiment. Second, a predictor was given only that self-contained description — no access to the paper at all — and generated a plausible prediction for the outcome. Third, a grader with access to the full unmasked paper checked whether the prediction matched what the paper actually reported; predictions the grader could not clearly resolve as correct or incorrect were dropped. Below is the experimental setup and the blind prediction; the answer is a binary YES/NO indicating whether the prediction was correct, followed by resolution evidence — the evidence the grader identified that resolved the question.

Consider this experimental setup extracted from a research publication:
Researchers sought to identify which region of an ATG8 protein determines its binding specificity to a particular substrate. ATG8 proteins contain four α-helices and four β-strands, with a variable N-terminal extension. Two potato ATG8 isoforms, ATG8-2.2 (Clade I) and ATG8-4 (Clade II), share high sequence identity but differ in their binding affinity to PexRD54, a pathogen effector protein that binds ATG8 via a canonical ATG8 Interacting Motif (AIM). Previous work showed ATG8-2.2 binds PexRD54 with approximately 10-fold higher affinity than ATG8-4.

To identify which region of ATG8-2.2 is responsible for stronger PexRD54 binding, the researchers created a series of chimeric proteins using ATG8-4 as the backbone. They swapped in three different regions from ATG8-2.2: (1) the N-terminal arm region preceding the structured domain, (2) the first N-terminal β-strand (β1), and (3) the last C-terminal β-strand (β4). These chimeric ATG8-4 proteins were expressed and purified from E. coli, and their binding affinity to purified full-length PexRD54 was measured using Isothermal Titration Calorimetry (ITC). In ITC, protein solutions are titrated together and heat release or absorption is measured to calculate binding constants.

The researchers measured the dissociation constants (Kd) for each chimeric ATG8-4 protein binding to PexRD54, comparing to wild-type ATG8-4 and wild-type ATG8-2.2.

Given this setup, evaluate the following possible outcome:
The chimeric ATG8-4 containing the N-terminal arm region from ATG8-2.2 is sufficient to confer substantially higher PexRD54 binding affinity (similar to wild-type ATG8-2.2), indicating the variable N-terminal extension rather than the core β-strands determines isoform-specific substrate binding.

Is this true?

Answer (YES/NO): NO